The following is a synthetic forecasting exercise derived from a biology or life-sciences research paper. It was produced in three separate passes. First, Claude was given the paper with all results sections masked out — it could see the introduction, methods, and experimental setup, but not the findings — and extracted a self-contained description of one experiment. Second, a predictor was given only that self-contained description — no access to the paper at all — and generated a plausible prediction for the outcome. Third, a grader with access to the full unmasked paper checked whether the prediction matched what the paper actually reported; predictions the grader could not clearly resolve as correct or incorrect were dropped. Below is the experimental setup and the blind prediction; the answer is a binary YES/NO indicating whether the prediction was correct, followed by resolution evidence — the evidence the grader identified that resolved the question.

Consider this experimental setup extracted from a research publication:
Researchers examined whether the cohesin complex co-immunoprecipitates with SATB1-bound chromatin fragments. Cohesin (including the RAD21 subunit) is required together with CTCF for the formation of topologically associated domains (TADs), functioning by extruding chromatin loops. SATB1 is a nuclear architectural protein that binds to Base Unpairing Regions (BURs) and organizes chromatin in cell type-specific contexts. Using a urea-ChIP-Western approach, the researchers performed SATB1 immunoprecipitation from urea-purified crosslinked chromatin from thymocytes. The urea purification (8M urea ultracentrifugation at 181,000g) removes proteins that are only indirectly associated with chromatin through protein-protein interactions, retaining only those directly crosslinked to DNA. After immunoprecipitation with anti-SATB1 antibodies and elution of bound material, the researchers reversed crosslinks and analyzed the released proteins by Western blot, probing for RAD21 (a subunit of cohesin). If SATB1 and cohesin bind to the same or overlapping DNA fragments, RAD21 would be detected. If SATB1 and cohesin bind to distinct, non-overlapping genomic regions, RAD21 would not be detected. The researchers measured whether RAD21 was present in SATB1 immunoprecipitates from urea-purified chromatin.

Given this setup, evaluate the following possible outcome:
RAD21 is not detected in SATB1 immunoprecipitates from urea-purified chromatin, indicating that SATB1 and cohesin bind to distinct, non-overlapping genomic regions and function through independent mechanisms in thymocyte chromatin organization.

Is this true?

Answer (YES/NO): YES